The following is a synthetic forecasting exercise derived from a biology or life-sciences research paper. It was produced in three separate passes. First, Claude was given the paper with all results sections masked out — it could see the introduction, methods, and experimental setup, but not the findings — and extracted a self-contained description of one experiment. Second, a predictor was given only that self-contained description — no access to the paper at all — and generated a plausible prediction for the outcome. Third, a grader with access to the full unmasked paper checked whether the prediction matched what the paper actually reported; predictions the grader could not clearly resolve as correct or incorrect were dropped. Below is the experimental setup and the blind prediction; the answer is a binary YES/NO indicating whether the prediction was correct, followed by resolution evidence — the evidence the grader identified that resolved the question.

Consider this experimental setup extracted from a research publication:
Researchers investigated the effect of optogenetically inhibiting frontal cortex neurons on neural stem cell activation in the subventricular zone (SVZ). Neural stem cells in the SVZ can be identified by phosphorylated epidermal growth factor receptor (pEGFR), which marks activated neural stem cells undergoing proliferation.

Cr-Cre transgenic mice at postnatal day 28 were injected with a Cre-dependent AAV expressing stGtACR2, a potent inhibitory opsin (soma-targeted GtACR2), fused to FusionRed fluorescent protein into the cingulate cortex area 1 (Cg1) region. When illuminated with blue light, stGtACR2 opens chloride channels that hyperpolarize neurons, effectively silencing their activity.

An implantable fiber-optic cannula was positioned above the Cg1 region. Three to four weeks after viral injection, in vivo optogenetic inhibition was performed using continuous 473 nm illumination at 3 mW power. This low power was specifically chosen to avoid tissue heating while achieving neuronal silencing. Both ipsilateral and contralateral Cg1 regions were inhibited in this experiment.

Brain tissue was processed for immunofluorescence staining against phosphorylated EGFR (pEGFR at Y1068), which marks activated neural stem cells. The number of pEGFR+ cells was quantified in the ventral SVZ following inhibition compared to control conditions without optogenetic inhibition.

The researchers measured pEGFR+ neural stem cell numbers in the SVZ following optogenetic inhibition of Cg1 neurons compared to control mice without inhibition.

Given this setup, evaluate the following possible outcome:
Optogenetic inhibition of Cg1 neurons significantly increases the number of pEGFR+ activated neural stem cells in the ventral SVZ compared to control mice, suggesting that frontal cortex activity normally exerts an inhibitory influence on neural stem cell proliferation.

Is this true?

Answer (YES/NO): NO